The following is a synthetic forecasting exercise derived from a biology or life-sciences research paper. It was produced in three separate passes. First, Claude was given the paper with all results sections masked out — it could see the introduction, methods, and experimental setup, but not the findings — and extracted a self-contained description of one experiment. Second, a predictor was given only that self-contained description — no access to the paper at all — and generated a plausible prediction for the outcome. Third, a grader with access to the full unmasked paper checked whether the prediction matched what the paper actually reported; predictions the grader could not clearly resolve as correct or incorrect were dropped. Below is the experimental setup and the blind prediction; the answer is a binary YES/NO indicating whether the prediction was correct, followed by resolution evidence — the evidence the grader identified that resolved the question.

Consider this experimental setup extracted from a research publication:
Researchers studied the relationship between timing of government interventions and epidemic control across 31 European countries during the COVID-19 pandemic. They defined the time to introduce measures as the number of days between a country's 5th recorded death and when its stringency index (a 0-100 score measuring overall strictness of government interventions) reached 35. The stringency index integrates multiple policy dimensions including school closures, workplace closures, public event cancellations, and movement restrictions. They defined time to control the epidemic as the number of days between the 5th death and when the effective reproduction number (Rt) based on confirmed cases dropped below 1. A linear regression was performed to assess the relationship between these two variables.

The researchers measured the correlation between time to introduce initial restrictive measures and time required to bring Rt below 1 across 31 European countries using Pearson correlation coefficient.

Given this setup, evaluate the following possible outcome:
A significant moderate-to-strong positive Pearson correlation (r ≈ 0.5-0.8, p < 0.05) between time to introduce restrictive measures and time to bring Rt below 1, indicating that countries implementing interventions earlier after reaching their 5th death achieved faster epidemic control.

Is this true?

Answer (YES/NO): YES